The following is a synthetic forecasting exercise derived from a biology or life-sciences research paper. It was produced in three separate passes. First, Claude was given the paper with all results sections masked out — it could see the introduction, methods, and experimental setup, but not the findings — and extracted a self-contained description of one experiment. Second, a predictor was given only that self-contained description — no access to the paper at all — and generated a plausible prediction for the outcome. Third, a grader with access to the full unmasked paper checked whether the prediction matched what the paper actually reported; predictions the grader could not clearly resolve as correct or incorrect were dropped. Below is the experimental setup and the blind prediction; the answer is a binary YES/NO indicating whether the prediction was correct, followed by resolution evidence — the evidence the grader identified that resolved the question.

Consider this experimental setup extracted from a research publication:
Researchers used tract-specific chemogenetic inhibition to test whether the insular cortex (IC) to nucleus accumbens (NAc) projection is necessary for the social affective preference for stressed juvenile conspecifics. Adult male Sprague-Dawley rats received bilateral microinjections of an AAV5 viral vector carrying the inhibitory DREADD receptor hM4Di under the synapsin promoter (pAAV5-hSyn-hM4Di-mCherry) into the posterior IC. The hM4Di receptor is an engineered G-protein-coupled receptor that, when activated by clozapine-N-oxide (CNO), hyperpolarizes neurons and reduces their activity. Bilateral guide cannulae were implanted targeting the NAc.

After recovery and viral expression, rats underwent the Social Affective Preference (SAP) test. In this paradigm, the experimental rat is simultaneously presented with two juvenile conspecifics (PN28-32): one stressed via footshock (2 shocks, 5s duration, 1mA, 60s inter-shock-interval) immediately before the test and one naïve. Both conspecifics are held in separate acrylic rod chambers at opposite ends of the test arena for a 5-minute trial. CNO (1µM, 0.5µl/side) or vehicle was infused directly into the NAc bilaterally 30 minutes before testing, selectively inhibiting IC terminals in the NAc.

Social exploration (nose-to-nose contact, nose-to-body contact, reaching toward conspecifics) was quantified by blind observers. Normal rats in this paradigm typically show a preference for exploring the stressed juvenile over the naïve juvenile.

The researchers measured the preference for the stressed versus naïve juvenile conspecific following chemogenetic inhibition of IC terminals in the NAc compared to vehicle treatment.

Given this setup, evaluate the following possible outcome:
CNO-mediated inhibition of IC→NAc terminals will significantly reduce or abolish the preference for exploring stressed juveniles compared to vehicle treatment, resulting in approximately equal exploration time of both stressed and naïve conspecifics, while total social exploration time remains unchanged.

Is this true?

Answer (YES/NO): YES